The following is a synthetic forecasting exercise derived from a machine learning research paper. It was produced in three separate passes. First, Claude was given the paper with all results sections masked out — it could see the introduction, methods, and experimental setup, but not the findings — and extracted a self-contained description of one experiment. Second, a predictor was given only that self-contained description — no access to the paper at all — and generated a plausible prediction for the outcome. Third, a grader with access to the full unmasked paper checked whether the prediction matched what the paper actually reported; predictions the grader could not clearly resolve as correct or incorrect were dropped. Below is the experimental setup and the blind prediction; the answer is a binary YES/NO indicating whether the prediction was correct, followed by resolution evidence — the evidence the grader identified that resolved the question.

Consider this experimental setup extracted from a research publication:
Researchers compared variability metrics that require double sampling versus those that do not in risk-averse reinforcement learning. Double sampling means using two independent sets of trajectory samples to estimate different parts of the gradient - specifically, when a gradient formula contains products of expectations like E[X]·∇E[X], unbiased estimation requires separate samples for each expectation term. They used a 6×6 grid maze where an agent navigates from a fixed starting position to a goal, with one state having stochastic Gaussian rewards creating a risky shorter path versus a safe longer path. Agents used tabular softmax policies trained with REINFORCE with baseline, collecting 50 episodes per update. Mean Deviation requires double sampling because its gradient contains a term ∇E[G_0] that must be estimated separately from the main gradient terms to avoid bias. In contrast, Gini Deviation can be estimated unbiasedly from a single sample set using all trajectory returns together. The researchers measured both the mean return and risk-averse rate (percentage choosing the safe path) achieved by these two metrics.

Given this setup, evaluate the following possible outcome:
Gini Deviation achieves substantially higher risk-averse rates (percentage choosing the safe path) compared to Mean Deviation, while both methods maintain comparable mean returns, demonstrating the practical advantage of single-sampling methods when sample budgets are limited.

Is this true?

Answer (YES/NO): NO